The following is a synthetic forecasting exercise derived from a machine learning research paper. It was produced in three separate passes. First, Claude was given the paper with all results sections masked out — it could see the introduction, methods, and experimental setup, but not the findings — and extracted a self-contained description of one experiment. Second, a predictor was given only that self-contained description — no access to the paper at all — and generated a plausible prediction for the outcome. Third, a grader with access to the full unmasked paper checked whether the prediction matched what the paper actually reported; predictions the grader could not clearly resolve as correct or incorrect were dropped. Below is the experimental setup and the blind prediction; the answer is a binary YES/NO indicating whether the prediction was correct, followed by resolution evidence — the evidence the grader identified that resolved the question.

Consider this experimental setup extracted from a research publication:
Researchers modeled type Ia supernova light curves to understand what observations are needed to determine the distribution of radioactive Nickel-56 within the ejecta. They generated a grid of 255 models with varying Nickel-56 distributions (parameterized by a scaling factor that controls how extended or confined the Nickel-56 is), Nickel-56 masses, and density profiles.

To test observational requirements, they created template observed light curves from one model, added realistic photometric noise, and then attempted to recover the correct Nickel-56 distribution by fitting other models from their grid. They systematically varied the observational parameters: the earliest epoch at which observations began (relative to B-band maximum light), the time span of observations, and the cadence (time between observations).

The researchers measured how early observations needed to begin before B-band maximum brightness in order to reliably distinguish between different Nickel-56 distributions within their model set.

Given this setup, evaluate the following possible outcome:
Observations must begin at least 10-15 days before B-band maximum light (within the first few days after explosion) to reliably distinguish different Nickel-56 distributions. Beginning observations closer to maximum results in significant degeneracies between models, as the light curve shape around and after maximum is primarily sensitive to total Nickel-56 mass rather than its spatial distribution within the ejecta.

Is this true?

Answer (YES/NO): YES